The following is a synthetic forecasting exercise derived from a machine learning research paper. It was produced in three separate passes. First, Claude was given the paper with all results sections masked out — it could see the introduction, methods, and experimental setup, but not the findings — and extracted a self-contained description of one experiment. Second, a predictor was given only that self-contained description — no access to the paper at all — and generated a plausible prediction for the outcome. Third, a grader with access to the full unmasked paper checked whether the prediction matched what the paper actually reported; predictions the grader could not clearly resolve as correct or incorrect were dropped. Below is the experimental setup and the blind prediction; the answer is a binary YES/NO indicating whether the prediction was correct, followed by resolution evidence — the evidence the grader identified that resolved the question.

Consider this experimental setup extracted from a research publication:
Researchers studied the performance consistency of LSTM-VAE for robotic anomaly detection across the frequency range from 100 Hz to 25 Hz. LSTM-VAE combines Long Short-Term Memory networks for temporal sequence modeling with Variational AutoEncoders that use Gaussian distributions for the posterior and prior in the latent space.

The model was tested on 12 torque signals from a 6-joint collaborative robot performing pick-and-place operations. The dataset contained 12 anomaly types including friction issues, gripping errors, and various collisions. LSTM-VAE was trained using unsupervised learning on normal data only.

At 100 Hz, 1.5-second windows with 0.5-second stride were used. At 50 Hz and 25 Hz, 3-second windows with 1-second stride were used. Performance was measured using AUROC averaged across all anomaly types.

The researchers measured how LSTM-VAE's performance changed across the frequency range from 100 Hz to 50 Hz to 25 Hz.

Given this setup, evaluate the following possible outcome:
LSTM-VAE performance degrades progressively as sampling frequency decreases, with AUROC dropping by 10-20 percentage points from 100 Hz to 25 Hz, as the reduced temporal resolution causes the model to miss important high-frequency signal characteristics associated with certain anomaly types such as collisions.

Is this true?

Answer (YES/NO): NO